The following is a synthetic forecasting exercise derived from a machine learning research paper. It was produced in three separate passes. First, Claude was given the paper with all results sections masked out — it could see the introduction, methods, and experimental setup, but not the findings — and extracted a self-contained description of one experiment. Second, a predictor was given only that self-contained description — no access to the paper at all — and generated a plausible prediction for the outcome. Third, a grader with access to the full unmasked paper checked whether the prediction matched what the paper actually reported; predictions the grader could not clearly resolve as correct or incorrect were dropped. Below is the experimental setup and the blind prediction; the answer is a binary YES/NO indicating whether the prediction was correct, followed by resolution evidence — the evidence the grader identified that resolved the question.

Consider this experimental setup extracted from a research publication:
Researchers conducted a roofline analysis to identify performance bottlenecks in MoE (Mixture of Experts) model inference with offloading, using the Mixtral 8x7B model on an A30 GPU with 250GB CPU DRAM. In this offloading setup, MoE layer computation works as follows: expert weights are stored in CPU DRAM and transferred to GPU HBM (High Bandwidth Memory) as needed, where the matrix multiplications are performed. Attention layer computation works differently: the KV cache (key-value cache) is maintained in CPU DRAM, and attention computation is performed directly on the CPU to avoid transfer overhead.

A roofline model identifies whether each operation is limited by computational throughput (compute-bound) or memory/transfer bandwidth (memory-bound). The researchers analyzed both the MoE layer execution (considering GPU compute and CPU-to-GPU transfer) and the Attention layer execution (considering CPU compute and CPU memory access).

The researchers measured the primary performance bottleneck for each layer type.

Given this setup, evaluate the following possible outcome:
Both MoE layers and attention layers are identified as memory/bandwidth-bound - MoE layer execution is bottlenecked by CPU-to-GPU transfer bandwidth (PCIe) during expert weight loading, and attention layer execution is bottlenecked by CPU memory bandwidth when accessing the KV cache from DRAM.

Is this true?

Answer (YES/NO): YES